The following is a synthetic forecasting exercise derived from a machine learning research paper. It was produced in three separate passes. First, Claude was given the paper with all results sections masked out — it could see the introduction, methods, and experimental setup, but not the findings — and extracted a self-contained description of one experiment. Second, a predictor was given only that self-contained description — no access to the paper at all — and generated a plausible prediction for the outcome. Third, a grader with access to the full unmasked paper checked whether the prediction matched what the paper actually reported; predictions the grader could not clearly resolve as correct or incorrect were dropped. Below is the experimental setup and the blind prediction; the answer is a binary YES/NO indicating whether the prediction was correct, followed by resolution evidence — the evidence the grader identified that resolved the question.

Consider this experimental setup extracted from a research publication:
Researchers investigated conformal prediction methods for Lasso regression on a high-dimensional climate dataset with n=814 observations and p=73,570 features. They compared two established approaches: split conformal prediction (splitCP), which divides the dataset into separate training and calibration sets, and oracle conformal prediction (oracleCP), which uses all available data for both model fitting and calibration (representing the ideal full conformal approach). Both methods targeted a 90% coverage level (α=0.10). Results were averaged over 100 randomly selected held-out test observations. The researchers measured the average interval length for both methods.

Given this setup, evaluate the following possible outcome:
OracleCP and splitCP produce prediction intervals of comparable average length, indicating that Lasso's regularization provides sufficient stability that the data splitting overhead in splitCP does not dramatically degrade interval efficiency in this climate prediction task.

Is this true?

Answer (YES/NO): NO